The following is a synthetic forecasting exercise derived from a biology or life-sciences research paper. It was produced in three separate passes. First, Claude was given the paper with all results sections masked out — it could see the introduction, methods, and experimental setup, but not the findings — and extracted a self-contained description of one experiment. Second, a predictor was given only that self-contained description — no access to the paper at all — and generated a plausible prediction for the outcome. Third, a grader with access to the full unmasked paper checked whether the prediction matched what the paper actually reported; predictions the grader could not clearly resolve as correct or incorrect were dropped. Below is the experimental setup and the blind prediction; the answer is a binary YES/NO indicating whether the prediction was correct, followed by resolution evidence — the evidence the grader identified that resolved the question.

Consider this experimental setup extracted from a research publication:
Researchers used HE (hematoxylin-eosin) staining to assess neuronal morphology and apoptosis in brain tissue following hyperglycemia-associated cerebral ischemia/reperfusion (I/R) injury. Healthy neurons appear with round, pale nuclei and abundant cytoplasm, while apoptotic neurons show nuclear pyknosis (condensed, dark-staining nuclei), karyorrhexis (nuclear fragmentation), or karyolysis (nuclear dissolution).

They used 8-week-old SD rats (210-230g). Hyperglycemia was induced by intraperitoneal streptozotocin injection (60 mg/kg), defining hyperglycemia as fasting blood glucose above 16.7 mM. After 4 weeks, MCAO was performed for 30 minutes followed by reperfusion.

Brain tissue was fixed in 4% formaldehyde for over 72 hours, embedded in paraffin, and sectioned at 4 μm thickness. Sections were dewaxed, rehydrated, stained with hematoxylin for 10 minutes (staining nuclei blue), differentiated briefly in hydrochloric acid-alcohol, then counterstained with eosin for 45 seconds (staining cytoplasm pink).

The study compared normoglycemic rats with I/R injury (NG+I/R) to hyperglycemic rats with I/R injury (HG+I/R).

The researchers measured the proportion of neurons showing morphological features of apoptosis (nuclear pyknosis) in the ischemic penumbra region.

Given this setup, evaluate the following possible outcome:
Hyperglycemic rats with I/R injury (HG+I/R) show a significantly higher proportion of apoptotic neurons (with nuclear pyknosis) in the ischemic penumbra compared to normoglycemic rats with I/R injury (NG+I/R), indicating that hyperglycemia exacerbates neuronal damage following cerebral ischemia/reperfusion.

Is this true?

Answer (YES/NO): YES